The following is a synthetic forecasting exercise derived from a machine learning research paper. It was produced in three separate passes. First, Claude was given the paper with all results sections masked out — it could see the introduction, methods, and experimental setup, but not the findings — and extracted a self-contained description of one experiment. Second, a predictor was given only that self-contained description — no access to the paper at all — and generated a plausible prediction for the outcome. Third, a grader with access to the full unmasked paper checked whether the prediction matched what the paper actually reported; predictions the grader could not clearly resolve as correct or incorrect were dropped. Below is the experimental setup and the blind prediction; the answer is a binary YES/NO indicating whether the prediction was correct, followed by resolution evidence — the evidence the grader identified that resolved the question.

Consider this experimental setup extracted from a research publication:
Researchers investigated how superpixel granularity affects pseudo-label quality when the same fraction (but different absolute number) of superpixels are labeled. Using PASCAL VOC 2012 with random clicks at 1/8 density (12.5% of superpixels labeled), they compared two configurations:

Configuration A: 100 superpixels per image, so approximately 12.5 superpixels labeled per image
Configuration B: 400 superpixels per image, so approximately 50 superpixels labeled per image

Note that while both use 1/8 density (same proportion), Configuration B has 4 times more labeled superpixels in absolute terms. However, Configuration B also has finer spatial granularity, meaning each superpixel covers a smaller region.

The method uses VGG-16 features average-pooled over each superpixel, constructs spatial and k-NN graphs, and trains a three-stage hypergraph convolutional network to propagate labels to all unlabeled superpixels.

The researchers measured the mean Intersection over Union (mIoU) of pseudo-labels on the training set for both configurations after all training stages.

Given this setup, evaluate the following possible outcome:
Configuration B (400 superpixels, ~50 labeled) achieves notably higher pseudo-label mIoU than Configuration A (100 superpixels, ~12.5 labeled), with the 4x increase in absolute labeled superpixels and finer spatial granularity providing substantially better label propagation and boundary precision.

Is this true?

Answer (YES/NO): NO